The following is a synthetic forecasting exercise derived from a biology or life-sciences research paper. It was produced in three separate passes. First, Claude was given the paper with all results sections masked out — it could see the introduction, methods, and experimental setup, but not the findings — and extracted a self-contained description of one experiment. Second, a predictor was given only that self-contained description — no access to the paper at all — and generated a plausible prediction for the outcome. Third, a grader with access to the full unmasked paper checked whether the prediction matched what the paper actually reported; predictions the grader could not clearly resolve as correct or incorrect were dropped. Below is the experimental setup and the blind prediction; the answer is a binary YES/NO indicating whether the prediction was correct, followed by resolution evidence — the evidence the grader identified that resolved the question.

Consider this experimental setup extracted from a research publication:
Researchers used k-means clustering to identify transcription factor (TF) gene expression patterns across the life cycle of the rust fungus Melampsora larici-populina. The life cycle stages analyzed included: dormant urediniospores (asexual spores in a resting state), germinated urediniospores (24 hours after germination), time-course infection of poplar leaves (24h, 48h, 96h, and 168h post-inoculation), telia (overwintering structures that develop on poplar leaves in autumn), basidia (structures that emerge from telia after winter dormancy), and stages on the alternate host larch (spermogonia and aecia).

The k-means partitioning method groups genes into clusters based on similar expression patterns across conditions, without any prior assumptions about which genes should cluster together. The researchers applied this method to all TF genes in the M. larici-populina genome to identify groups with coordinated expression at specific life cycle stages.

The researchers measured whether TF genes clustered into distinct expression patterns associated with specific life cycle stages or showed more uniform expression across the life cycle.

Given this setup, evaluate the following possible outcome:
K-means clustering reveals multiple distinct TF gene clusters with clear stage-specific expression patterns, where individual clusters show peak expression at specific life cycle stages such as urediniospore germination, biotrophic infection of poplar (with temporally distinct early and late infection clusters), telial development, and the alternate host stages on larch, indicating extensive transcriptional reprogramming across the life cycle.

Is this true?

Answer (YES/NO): NO